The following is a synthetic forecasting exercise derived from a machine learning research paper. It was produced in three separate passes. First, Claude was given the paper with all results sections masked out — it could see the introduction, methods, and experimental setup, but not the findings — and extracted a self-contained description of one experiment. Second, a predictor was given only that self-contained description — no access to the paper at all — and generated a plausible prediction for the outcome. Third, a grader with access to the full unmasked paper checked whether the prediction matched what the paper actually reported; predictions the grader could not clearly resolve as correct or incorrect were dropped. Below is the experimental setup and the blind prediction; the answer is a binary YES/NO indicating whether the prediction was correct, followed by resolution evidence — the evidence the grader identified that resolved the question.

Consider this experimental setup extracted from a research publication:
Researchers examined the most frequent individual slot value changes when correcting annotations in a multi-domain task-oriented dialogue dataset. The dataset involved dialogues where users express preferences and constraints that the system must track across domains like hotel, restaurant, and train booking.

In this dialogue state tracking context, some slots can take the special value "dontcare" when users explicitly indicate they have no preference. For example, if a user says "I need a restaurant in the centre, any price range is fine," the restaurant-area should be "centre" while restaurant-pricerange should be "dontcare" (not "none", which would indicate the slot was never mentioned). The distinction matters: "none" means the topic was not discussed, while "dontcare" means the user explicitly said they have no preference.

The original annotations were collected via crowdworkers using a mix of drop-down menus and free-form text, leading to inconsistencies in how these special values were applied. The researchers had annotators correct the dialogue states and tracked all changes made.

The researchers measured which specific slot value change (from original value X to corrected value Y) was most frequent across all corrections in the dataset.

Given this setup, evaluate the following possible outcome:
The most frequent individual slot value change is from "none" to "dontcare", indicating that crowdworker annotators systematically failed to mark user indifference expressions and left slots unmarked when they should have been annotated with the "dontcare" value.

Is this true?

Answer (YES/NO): YES